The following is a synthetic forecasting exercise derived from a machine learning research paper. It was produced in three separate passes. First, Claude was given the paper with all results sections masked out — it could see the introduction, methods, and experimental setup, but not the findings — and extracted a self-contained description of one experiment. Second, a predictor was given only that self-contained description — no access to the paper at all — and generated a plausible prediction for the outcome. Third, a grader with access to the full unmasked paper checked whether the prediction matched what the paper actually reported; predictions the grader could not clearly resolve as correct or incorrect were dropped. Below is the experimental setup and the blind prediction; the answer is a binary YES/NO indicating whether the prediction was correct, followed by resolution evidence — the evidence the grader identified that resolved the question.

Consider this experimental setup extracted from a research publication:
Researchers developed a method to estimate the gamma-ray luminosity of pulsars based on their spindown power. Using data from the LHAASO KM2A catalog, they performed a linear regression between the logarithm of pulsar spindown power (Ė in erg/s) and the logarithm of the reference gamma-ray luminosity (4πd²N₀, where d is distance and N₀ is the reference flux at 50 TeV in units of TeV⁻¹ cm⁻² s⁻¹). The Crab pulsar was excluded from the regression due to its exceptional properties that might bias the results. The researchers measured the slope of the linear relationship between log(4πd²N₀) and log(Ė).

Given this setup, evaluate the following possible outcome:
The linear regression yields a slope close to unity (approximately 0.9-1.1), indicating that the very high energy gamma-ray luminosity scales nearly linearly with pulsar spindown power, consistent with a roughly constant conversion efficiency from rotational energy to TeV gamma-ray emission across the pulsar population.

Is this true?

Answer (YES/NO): NO